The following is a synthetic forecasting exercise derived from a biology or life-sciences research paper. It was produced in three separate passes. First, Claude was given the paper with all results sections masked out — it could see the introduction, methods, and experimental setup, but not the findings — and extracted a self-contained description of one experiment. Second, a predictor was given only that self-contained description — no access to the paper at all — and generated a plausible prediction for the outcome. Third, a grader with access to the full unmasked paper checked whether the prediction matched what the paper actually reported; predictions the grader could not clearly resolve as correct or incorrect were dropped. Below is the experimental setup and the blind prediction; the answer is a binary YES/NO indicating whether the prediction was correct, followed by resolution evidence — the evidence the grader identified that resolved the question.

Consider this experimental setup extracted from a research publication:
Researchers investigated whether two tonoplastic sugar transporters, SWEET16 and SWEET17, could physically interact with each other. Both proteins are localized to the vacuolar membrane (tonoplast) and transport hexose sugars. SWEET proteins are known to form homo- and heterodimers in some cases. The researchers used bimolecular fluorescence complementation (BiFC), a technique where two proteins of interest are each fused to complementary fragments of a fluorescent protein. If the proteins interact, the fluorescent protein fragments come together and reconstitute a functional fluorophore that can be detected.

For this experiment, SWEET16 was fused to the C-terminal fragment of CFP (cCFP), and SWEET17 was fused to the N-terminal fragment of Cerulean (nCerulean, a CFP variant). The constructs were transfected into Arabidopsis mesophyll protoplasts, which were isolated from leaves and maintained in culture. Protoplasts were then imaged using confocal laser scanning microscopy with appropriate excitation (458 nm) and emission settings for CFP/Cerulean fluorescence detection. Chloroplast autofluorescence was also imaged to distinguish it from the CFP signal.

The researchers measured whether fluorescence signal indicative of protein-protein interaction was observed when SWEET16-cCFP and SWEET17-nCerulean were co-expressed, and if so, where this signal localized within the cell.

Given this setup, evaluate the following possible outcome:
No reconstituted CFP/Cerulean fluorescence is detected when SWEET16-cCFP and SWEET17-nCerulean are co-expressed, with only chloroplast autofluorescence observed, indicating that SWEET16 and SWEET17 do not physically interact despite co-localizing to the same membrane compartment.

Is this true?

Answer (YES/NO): NO